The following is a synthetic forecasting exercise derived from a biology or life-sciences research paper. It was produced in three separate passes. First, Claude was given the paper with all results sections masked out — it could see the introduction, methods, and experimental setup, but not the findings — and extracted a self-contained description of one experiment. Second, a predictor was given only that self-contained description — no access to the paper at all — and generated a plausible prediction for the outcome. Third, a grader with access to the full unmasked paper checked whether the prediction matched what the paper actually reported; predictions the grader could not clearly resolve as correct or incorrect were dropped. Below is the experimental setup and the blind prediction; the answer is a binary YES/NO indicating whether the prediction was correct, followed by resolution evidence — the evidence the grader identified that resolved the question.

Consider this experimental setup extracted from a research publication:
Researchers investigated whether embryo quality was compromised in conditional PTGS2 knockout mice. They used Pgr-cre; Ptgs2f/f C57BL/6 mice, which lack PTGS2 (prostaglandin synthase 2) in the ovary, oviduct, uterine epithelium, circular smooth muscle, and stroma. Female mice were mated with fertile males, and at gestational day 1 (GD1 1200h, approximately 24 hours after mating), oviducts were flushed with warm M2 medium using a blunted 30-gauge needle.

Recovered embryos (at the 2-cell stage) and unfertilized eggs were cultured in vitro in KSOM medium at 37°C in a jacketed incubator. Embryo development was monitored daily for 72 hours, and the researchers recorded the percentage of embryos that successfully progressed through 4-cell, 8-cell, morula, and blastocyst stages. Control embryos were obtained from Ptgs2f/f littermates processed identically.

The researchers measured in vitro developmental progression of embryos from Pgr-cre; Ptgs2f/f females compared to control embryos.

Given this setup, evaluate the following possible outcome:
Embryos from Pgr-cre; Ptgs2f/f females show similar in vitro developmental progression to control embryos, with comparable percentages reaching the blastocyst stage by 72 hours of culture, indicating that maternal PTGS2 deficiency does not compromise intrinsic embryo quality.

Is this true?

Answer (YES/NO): YES